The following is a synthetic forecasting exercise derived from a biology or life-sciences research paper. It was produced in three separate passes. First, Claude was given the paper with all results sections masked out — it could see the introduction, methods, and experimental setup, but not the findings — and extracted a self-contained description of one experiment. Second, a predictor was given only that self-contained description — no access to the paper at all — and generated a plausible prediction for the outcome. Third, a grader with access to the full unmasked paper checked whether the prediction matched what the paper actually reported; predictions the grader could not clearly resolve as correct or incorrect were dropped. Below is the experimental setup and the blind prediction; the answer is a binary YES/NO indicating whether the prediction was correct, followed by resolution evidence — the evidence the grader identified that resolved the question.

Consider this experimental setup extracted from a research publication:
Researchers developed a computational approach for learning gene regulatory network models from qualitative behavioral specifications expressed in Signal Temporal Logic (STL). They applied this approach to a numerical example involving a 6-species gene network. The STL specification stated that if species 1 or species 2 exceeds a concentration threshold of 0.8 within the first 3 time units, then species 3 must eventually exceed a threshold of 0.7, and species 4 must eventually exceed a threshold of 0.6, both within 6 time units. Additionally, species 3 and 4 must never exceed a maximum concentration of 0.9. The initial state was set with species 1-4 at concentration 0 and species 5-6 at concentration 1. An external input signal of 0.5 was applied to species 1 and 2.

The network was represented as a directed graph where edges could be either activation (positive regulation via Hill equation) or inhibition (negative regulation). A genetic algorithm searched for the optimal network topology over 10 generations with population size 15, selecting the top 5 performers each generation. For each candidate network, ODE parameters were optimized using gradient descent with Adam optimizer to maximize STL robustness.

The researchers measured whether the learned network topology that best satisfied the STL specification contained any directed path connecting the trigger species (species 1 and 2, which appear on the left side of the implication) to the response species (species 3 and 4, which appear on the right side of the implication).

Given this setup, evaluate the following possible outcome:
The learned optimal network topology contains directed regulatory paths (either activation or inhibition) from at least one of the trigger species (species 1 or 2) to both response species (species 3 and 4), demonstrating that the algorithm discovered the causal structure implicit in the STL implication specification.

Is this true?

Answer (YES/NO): NO